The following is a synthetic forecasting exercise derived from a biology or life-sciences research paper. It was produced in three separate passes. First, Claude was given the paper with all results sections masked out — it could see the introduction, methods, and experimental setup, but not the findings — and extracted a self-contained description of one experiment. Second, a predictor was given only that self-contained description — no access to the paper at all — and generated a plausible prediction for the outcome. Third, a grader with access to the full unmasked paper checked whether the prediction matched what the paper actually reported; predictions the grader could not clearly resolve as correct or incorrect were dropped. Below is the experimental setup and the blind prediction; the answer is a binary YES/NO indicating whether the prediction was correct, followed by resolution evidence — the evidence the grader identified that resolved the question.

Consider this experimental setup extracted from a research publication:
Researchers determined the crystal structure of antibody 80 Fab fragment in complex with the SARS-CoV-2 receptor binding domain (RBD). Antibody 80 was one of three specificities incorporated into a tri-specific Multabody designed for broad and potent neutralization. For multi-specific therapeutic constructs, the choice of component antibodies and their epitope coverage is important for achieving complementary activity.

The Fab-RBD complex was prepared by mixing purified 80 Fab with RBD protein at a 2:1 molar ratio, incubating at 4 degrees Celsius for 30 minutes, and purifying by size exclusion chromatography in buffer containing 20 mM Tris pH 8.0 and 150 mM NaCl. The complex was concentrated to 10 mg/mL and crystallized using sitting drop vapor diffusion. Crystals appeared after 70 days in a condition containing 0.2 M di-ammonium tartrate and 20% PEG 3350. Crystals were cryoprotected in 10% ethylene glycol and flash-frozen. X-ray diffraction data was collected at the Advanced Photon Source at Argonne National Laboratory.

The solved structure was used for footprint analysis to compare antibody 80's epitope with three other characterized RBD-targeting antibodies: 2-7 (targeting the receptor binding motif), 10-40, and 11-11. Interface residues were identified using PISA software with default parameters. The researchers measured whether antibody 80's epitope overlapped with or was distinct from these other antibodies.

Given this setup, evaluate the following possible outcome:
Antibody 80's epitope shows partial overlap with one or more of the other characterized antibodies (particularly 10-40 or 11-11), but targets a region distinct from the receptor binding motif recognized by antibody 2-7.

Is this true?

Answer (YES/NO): NO